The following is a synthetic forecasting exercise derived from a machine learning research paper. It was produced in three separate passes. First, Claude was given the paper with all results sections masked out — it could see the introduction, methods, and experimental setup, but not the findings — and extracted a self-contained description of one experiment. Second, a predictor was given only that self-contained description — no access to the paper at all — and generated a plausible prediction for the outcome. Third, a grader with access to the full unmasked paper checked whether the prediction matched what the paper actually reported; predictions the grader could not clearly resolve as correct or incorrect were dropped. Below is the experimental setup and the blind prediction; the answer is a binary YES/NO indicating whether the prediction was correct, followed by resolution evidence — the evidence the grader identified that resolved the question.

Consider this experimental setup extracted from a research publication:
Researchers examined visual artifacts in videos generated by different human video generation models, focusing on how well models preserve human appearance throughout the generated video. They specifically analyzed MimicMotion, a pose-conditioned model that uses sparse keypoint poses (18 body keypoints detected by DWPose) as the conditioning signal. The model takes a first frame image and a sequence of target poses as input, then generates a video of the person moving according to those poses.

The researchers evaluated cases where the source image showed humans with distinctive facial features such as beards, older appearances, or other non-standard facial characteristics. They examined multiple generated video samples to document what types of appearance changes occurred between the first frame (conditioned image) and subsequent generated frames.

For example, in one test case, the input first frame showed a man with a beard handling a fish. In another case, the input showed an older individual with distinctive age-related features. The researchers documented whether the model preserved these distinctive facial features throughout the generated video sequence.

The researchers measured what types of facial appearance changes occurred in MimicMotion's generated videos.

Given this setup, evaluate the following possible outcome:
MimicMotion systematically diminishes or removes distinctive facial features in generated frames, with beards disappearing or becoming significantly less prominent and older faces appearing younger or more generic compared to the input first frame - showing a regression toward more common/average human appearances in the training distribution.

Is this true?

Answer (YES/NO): YES